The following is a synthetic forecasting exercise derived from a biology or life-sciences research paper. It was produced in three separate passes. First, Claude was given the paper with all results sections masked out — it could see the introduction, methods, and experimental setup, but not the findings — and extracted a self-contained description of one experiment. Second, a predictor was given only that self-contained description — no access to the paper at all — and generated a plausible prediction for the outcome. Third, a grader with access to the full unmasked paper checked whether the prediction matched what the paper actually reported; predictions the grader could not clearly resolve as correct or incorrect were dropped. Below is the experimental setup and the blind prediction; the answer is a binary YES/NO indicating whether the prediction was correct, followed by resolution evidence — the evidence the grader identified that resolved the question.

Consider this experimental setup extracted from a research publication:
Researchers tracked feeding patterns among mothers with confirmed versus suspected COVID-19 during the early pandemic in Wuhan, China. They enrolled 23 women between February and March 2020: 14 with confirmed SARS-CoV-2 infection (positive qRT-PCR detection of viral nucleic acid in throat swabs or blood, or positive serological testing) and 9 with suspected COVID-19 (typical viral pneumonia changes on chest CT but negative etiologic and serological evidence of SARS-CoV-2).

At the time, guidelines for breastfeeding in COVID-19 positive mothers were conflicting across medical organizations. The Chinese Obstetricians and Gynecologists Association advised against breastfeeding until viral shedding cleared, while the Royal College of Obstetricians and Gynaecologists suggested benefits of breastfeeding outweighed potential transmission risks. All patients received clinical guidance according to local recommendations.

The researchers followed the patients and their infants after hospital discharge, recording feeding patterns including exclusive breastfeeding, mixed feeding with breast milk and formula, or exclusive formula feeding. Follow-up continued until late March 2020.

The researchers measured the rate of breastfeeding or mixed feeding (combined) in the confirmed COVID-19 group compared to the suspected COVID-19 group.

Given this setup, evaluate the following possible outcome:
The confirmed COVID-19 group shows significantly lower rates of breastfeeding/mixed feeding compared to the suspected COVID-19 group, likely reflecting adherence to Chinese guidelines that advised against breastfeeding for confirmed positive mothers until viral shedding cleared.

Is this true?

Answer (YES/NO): YES